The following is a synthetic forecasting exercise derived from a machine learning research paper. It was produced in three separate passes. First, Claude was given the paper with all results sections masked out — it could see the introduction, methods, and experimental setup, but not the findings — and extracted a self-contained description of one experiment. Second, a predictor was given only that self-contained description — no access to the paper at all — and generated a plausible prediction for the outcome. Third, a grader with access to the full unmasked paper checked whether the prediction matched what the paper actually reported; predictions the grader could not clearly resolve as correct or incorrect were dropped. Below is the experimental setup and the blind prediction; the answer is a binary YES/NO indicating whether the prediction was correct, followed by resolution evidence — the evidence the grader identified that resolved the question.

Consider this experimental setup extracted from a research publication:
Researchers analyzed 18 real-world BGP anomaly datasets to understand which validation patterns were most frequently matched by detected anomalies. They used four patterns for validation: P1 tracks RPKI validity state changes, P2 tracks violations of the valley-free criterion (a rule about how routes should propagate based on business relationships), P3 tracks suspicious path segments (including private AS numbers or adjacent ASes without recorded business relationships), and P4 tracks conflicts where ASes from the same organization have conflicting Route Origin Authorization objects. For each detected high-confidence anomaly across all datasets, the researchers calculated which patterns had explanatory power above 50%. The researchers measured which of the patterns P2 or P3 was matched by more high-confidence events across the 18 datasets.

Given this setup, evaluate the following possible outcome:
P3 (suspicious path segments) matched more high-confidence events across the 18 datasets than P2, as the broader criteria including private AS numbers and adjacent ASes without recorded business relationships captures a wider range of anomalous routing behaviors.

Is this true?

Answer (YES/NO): YES